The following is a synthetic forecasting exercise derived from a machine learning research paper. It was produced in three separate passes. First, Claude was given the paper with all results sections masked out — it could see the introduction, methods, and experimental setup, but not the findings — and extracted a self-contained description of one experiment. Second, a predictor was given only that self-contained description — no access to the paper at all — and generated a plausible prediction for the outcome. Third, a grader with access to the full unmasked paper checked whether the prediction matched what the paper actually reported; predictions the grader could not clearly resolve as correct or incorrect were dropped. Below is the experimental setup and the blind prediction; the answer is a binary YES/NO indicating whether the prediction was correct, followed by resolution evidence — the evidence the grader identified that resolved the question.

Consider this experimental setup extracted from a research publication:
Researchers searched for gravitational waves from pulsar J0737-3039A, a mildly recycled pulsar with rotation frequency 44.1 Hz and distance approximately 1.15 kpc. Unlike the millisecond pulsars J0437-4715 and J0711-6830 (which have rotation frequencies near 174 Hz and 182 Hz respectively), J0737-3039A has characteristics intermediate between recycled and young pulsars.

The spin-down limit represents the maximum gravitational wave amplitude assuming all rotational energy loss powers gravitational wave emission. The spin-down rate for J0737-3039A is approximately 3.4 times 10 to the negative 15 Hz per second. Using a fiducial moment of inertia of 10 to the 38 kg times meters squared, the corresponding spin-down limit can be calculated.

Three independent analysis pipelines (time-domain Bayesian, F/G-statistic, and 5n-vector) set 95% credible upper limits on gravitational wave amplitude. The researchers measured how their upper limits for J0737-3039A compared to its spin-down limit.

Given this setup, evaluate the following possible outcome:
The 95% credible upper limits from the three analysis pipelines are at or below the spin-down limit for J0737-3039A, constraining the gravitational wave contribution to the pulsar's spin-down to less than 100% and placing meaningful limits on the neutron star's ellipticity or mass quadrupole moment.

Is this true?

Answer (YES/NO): NO